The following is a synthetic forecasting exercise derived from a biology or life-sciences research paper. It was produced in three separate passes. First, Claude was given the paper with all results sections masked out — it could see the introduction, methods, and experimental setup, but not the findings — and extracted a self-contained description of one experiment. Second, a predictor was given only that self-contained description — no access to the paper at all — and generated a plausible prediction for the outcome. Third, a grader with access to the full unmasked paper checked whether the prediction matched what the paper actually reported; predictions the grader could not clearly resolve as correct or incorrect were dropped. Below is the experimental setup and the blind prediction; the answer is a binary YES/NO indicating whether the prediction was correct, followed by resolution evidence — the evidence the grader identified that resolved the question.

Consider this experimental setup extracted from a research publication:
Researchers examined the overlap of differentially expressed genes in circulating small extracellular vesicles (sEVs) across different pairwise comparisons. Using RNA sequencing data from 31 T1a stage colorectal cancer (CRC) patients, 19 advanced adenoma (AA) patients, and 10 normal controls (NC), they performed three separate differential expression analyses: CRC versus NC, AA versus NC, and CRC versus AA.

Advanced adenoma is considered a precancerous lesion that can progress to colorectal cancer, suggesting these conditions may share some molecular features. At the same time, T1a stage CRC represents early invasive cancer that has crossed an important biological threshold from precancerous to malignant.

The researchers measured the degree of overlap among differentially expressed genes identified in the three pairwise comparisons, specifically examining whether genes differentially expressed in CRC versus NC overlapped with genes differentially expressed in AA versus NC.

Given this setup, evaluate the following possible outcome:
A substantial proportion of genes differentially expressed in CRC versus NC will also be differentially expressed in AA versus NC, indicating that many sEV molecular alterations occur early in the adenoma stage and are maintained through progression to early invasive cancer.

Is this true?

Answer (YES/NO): YES